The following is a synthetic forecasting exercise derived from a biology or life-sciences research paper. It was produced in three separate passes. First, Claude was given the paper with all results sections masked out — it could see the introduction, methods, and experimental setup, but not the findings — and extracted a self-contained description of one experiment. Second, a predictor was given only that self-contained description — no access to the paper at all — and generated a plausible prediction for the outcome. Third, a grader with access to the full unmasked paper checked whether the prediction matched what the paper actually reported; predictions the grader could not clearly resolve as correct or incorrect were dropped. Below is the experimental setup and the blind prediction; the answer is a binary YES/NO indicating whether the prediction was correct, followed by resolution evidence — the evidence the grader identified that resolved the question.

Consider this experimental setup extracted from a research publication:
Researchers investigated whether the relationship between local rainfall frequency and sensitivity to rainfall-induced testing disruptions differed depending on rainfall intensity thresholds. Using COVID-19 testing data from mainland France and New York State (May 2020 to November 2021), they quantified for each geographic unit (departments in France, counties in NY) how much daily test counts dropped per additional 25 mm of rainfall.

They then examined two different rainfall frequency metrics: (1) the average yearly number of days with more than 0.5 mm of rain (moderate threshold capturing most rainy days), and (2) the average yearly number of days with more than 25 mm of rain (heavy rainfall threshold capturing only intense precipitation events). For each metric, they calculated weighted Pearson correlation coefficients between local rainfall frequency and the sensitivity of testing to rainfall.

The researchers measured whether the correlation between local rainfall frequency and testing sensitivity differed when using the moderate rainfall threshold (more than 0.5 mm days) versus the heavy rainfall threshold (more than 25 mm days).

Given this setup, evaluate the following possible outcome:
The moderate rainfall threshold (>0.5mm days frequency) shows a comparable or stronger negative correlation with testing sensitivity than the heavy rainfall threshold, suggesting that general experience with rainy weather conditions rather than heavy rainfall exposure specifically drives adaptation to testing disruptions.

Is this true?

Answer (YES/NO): YES